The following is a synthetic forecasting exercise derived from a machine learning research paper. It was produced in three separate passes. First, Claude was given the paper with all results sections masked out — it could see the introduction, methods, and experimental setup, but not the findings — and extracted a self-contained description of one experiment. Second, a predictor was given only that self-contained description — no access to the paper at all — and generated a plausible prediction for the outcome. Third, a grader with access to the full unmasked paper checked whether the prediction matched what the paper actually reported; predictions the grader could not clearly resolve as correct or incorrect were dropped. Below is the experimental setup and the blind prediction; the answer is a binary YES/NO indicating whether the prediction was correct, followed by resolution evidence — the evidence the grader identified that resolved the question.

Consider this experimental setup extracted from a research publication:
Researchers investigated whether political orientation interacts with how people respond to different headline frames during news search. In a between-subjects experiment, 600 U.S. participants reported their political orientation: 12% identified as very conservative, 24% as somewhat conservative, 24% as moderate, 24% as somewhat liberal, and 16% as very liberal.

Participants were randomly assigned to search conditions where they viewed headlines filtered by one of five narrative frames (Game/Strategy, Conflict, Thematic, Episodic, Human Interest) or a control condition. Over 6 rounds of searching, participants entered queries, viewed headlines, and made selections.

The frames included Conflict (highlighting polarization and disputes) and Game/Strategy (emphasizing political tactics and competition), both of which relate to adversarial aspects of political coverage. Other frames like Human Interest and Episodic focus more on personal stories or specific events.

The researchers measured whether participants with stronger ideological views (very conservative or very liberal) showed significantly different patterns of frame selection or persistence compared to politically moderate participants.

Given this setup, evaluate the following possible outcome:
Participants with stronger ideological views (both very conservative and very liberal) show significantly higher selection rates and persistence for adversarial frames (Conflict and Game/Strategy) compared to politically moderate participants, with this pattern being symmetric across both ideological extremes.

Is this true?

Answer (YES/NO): NO